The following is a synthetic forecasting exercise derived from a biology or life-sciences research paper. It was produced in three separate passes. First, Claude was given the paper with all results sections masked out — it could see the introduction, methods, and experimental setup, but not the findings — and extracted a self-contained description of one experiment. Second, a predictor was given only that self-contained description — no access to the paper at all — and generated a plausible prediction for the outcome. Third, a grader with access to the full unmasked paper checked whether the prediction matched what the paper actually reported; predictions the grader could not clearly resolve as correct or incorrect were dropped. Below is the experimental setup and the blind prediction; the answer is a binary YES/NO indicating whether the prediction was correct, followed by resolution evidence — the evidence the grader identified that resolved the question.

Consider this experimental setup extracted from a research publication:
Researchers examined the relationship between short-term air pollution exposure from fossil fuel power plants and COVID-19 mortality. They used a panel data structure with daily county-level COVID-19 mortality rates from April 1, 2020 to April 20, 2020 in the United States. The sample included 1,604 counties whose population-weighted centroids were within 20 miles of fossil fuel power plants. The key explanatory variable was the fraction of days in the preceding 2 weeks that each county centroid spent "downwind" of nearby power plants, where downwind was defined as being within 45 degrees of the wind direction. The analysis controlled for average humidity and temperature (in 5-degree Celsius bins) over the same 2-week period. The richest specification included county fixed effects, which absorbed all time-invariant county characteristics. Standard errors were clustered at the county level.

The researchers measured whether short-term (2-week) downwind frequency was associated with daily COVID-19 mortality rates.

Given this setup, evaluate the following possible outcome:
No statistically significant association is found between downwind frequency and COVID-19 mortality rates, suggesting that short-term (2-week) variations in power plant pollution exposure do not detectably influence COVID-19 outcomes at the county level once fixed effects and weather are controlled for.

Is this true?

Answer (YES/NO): YES